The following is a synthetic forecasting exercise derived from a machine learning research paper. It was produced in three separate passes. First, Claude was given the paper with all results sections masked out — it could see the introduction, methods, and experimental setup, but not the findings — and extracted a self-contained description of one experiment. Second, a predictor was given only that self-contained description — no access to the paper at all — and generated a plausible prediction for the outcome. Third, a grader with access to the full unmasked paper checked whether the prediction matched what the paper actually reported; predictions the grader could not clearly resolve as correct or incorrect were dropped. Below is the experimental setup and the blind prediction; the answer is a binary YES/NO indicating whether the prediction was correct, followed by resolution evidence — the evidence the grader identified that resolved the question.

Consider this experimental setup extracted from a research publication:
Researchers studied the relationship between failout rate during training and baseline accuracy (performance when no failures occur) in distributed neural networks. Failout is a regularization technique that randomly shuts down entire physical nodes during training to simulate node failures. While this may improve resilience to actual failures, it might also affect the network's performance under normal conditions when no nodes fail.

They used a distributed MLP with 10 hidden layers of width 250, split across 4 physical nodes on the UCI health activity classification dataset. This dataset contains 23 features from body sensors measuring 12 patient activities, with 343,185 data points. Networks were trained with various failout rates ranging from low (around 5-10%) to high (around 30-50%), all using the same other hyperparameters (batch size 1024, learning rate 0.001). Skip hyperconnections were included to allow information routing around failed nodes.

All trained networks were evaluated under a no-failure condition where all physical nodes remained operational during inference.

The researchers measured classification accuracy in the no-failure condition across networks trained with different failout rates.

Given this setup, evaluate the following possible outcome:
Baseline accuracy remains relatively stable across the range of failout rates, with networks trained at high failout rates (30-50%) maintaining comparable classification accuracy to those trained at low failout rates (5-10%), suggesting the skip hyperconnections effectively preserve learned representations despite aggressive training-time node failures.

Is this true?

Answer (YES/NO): NO